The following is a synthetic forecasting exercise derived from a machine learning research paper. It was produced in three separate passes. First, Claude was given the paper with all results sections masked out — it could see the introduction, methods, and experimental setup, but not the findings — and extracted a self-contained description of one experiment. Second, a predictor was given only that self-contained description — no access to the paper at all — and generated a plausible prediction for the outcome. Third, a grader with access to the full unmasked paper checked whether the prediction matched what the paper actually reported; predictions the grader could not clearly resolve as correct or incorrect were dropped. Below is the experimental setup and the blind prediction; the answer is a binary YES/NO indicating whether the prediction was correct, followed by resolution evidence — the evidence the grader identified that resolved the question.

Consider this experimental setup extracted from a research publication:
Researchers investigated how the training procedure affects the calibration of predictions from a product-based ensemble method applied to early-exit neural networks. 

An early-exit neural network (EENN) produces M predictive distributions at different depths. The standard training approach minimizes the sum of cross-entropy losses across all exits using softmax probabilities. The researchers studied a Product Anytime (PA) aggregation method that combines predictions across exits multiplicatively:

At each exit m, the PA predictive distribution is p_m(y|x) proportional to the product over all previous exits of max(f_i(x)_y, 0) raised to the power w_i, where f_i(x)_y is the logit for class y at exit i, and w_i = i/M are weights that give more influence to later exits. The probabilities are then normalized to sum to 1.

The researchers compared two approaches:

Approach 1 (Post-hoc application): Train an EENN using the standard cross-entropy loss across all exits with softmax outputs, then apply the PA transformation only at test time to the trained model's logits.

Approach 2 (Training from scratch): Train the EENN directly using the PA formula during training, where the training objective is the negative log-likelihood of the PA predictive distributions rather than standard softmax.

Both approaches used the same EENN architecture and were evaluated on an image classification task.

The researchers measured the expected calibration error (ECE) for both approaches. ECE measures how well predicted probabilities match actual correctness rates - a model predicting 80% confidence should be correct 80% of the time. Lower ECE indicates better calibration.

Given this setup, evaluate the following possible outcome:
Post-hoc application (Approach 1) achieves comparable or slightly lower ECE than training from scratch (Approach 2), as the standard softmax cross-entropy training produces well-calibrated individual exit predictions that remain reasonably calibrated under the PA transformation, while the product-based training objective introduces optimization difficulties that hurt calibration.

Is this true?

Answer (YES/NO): NO